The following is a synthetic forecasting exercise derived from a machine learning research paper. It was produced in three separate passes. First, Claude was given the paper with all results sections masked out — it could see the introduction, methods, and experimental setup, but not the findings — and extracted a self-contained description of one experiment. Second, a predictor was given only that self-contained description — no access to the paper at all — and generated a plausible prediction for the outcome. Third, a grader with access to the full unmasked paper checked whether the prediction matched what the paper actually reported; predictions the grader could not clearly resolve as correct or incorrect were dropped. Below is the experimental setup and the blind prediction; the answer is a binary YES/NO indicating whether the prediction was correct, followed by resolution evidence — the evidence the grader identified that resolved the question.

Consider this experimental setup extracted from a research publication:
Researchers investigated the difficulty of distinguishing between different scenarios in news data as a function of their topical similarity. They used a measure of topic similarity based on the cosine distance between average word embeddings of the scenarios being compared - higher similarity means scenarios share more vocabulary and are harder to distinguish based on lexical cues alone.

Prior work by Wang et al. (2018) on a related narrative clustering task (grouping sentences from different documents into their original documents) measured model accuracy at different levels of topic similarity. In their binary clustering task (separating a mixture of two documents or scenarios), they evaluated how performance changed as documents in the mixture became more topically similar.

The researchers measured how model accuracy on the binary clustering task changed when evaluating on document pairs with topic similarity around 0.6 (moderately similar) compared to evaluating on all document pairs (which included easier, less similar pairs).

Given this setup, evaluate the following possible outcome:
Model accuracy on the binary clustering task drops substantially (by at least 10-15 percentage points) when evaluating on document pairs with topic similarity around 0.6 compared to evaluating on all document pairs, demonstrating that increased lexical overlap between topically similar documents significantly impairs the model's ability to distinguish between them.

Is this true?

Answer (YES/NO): YES